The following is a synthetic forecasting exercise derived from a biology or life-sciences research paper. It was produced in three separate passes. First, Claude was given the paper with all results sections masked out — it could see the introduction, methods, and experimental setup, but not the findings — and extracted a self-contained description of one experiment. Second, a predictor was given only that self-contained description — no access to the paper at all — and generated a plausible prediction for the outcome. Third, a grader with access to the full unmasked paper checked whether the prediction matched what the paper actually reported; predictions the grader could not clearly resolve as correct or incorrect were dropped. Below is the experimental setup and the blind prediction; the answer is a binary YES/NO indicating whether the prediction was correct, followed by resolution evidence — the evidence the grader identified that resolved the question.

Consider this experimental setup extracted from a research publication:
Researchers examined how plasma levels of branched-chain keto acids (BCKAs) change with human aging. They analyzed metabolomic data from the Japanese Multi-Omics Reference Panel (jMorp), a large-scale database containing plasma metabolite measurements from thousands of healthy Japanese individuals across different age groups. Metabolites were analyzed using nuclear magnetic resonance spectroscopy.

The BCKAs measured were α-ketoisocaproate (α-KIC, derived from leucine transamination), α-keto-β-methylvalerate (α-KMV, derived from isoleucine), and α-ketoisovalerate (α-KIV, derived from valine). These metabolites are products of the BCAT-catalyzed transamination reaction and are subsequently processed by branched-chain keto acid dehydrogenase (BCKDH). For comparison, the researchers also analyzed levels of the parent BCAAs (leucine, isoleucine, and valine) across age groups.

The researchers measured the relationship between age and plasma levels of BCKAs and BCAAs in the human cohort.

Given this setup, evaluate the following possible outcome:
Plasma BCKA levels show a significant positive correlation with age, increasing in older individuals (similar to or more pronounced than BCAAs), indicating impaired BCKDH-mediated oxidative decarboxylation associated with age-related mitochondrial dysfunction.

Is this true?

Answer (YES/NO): NO